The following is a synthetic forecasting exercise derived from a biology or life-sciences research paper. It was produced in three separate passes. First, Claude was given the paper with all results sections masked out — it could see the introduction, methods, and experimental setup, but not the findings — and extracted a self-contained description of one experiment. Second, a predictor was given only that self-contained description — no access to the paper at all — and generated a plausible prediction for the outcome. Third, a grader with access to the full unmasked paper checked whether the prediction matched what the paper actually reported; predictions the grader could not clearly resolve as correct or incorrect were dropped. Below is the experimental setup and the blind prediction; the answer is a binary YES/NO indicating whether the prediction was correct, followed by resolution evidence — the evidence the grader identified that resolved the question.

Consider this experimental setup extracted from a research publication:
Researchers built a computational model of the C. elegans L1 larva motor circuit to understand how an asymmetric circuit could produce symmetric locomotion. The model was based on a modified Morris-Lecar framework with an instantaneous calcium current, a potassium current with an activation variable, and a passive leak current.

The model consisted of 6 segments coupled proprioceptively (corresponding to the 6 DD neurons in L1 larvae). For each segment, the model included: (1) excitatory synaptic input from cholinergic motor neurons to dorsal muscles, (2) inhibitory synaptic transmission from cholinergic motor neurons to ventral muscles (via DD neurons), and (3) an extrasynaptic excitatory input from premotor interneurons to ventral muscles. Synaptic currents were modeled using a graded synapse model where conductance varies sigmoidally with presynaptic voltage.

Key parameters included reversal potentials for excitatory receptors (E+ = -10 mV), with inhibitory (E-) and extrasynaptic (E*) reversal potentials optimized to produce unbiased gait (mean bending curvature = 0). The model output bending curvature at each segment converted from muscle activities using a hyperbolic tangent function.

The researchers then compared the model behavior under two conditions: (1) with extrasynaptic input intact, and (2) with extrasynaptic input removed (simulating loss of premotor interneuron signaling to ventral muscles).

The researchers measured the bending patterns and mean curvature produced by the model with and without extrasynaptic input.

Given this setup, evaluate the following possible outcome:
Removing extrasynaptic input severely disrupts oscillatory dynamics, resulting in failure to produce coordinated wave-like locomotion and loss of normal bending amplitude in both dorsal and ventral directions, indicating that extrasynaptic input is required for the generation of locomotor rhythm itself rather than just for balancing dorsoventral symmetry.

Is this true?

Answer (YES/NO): NO